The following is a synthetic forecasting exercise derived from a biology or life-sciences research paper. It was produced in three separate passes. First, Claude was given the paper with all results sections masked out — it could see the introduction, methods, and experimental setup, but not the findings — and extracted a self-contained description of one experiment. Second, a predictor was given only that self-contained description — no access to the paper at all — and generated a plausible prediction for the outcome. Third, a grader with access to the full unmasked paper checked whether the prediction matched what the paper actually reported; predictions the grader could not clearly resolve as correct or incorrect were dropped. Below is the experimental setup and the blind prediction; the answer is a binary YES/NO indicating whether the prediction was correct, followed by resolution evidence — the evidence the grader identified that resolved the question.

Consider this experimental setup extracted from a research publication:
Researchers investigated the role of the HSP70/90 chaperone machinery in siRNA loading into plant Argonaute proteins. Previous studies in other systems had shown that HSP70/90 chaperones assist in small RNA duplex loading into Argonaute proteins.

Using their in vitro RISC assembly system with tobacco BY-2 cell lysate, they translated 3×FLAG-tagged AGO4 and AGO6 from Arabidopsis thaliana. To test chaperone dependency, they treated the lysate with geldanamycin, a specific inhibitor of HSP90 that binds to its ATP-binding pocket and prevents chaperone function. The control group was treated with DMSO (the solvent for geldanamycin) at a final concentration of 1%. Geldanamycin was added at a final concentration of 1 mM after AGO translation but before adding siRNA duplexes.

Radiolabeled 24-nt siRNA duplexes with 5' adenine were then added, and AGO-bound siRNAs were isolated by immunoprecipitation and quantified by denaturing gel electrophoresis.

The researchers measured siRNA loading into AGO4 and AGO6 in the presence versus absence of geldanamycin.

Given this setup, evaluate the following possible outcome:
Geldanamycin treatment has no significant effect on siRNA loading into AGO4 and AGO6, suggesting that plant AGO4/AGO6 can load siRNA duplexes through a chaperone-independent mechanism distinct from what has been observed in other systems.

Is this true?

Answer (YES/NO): NO